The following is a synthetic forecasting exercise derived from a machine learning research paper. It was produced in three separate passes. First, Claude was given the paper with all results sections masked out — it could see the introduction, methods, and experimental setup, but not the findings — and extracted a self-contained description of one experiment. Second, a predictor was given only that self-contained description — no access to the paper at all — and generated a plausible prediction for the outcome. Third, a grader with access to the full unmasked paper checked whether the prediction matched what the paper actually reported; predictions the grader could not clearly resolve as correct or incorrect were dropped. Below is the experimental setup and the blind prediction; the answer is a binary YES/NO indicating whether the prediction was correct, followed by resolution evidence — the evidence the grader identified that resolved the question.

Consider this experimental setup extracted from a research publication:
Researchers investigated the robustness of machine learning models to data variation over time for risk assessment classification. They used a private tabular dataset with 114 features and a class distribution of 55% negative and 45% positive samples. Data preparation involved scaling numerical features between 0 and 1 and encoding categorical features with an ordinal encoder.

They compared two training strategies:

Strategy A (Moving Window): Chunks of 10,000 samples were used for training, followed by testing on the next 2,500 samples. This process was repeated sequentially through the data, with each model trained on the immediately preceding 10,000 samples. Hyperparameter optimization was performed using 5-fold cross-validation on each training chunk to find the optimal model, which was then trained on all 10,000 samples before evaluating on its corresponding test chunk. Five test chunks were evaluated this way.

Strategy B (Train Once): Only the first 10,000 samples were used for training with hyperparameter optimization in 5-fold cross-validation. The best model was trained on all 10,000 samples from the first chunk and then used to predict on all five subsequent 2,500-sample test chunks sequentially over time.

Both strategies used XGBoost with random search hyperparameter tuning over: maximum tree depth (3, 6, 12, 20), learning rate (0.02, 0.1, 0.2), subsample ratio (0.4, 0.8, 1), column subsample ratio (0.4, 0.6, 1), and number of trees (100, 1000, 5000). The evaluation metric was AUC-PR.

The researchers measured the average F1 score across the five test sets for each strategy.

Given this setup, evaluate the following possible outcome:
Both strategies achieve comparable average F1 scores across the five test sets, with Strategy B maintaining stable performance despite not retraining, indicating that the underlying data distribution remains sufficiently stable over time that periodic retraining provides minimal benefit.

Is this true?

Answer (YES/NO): NO